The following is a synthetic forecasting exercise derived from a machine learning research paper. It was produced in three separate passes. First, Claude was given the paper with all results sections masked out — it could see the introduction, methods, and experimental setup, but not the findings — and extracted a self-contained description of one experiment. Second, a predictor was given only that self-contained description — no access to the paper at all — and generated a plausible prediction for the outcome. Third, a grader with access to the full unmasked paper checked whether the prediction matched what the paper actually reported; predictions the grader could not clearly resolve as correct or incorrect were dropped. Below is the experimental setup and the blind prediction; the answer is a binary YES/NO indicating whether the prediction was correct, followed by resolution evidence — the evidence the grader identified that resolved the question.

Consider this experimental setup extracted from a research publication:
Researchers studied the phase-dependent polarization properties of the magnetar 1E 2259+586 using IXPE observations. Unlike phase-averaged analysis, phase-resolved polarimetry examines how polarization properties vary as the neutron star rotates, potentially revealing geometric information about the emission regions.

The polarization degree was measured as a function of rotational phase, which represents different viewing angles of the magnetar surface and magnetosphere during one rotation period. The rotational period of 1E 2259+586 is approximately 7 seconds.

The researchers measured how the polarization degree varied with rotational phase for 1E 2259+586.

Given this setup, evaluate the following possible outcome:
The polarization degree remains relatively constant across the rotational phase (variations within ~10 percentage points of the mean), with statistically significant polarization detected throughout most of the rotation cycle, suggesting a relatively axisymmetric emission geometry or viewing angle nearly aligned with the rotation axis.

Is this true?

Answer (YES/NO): NO